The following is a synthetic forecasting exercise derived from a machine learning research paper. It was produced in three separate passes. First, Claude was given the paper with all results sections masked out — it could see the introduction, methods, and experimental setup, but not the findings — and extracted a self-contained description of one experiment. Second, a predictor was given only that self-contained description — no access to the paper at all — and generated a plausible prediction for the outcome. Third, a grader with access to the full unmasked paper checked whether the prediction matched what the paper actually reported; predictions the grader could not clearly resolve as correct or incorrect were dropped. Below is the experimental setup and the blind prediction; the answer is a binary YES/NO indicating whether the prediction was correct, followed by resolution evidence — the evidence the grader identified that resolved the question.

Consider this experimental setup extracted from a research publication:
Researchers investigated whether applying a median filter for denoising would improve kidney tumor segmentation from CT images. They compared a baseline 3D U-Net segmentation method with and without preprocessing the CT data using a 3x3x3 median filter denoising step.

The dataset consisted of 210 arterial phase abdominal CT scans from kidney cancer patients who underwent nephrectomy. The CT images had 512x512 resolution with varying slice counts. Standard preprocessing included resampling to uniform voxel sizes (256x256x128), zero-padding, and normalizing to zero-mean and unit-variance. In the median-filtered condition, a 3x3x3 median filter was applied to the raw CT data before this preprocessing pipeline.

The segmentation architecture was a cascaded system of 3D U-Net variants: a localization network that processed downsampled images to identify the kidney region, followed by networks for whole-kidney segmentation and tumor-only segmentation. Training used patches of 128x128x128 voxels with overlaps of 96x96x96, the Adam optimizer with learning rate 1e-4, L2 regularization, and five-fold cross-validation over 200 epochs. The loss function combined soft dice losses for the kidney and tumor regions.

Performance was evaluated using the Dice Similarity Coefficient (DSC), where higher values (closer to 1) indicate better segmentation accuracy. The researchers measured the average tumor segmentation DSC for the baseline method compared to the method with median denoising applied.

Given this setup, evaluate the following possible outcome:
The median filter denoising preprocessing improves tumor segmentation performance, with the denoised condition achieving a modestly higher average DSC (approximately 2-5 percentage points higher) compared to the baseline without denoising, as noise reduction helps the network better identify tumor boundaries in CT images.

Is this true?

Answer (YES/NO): YES